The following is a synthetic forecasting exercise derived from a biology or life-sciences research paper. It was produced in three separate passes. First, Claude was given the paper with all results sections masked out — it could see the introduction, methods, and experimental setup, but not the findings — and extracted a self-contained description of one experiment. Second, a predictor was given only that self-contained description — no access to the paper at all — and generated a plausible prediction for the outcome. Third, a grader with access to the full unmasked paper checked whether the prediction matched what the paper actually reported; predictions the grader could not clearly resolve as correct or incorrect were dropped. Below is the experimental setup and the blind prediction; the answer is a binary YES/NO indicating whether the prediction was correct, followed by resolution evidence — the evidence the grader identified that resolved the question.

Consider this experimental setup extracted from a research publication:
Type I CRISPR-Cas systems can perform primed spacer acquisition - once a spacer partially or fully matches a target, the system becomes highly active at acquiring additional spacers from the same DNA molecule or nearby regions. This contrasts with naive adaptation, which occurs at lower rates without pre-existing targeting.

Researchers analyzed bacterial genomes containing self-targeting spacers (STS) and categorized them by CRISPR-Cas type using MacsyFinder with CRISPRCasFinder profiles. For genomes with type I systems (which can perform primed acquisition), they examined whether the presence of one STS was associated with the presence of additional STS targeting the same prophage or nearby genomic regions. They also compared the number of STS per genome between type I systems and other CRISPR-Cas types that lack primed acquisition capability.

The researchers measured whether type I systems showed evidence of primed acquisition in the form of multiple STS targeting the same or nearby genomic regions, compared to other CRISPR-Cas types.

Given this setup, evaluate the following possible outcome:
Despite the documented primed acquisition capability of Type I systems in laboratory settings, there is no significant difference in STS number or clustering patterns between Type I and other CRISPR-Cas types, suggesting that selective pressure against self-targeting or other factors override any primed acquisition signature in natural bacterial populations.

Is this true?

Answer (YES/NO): NO